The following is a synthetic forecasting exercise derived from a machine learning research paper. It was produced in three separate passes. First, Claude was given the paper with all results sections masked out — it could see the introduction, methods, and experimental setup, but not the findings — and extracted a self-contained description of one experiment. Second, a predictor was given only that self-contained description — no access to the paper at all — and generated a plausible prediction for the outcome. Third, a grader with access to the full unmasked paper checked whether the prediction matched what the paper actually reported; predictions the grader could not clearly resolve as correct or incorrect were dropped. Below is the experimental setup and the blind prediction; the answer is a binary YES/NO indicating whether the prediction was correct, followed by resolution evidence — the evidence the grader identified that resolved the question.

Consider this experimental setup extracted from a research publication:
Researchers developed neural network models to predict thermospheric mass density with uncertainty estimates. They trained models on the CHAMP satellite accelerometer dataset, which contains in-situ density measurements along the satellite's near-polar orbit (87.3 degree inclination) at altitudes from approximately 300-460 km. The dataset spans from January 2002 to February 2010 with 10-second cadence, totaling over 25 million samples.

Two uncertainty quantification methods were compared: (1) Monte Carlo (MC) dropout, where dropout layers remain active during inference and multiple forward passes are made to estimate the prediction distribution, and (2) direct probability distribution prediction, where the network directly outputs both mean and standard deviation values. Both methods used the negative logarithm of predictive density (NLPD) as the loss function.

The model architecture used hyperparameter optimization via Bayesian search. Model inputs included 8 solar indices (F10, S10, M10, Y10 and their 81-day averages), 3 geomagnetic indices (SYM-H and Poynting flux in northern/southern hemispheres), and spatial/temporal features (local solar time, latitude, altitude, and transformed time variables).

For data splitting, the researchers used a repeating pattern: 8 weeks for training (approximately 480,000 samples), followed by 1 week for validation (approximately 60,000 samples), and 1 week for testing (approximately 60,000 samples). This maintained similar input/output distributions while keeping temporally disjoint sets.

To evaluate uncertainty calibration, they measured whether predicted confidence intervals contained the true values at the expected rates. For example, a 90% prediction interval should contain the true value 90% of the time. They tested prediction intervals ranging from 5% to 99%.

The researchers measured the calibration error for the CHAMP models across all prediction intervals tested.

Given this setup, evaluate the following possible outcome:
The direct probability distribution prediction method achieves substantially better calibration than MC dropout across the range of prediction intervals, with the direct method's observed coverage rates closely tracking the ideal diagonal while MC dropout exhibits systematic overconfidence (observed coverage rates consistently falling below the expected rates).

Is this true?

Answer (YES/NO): NO